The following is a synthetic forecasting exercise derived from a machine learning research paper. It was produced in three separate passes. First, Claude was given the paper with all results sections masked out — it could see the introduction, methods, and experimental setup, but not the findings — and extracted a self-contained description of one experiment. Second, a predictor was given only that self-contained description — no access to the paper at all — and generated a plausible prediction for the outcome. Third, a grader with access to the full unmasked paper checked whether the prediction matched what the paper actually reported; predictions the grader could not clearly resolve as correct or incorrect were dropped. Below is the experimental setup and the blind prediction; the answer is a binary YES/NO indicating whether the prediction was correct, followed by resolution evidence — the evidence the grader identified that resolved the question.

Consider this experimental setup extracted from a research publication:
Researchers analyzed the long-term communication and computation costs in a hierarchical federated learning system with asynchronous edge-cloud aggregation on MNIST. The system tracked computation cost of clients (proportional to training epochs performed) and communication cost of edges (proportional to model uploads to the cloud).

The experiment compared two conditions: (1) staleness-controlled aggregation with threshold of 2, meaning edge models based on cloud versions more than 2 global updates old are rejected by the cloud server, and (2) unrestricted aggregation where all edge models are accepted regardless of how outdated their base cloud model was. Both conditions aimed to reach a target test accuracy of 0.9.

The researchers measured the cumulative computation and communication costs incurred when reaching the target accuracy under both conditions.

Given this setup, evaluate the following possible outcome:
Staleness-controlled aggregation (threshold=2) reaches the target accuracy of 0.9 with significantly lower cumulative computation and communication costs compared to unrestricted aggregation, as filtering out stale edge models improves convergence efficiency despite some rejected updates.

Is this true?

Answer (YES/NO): YES